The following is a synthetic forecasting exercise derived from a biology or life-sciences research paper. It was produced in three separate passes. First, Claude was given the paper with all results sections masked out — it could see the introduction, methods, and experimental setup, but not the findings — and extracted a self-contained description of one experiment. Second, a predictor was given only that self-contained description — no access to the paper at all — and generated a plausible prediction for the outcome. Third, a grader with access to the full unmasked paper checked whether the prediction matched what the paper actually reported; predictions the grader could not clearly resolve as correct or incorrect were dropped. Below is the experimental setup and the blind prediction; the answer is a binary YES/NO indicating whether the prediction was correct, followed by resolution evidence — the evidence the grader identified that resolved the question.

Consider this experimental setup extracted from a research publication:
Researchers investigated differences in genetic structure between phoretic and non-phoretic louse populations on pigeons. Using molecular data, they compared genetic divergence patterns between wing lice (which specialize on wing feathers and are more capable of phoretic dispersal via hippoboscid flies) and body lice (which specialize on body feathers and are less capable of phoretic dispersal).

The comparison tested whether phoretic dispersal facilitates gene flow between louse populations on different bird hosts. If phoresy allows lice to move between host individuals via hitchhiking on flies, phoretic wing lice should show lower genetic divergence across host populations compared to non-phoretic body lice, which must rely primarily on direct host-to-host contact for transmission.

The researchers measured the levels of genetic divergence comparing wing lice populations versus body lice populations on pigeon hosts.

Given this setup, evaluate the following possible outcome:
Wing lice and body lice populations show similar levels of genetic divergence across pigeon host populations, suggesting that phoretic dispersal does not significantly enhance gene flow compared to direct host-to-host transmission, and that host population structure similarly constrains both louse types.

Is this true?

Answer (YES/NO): NO